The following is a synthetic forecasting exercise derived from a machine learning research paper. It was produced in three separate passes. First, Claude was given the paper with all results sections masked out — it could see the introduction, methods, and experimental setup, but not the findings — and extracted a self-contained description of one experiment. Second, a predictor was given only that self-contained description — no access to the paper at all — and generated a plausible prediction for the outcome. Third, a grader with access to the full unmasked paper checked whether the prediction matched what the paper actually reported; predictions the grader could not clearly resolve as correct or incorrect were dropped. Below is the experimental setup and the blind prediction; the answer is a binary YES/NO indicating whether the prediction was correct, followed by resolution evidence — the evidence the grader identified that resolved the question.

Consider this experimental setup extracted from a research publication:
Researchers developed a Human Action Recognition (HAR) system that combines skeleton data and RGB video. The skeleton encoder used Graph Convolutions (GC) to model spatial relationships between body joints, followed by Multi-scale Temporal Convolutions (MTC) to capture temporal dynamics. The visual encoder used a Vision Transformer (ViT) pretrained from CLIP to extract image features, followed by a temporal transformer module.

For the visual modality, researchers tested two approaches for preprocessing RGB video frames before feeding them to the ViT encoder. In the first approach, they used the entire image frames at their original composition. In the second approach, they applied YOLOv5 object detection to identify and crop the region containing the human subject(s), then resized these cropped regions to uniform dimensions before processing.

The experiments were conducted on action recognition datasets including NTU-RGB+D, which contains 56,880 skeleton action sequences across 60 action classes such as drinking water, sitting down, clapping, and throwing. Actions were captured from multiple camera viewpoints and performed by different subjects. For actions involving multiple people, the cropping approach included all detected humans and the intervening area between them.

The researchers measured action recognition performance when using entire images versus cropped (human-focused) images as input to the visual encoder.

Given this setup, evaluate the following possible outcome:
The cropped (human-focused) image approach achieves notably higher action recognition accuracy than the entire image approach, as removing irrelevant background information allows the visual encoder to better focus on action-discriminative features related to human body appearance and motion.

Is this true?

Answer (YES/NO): YES